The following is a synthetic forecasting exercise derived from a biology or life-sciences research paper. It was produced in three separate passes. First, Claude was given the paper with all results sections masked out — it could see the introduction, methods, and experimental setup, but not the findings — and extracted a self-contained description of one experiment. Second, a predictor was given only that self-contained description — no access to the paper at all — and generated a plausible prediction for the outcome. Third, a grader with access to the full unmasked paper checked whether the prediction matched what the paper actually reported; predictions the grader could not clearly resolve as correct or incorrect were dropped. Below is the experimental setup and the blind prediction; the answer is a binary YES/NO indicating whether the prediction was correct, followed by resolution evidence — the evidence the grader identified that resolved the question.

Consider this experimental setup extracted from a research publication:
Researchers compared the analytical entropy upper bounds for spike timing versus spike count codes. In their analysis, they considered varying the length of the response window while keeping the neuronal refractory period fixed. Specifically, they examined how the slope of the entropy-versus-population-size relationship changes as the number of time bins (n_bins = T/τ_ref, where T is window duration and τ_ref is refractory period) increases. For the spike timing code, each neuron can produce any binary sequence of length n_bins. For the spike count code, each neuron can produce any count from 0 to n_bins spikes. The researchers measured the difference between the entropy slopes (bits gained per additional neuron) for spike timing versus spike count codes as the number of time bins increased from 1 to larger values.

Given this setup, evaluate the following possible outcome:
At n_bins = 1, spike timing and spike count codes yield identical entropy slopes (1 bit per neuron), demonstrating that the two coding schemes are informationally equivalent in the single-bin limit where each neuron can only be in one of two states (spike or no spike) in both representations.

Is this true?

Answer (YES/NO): YES